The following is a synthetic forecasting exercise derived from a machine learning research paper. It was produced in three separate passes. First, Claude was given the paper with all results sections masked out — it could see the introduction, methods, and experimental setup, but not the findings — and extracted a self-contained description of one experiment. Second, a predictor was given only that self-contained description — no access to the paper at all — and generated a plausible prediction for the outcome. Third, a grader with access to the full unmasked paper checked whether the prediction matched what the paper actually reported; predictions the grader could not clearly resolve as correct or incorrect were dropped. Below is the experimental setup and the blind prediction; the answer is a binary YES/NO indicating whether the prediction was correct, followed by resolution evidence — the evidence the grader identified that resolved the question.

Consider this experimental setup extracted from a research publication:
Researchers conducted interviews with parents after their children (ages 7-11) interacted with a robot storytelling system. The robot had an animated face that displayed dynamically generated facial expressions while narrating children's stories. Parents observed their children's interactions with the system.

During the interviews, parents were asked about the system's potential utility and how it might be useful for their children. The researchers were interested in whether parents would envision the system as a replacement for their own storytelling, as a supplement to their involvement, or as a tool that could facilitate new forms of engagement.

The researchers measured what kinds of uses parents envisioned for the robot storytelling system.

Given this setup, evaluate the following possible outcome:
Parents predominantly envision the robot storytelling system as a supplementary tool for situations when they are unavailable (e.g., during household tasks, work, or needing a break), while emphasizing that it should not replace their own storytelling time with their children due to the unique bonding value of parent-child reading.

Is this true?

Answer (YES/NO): NO